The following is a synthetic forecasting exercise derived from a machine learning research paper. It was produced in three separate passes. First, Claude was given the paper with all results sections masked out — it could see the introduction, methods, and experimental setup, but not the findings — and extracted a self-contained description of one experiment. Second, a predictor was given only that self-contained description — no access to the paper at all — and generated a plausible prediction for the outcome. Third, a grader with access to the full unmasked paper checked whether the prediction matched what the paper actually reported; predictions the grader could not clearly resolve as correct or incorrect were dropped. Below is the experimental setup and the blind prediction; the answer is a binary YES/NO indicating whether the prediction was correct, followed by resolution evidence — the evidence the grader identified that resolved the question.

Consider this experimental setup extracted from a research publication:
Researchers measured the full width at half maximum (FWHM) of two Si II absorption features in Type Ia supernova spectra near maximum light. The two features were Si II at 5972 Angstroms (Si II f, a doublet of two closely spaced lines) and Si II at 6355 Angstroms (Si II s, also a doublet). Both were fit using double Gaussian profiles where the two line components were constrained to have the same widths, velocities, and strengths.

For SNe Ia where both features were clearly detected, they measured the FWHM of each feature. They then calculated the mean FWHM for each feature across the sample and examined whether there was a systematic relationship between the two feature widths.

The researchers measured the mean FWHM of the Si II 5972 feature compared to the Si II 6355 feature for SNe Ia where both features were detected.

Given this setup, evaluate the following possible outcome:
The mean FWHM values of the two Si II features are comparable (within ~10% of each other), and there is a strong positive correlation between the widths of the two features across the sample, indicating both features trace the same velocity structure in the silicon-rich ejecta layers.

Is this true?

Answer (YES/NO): NO